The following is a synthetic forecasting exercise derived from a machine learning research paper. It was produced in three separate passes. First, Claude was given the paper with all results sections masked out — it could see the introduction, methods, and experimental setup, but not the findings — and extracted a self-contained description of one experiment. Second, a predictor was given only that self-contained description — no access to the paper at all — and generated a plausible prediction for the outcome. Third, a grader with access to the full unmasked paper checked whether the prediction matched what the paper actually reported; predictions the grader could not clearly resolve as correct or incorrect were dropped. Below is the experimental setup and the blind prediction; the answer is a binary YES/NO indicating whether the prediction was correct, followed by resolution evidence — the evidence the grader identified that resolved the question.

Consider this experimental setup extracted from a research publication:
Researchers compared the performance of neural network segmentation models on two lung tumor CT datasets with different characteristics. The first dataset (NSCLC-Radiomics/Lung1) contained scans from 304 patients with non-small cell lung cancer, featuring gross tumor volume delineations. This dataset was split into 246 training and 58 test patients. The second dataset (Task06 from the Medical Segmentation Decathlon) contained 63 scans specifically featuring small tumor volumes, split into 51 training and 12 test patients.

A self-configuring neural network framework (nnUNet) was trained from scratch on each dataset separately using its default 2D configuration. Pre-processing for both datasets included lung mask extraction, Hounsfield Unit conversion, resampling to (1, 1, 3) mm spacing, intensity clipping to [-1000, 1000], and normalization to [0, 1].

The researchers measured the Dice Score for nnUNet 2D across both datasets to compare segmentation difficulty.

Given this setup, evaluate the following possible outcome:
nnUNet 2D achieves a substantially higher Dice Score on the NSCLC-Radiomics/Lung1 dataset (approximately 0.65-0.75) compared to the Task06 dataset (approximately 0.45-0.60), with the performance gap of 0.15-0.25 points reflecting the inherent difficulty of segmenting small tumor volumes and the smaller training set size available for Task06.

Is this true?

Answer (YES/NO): NO